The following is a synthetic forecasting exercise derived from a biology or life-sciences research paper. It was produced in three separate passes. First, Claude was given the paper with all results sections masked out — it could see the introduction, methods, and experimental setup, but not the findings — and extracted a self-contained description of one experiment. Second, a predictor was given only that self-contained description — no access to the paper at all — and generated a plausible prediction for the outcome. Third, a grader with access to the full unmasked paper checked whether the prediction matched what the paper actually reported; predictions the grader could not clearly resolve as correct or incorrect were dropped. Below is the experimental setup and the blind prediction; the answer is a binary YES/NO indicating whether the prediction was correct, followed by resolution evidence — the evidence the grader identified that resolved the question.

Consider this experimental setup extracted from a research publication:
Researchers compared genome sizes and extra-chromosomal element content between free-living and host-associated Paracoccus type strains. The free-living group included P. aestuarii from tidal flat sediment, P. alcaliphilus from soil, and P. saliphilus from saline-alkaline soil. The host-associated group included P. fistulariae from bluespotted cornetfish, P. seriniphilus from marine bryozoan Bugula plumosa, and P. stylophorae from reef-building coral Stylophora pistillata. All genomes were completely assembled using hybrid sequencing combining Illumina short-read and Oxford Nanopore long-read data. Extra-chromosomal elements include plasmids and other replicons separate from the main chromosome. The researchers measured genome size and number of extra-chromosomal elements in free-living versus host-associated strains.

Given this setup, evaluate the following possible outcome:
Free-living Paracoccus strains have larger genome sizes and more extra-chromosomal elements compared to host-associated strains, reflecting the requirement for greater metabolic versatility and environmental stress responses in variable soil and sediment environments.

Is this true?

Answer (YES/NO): NO